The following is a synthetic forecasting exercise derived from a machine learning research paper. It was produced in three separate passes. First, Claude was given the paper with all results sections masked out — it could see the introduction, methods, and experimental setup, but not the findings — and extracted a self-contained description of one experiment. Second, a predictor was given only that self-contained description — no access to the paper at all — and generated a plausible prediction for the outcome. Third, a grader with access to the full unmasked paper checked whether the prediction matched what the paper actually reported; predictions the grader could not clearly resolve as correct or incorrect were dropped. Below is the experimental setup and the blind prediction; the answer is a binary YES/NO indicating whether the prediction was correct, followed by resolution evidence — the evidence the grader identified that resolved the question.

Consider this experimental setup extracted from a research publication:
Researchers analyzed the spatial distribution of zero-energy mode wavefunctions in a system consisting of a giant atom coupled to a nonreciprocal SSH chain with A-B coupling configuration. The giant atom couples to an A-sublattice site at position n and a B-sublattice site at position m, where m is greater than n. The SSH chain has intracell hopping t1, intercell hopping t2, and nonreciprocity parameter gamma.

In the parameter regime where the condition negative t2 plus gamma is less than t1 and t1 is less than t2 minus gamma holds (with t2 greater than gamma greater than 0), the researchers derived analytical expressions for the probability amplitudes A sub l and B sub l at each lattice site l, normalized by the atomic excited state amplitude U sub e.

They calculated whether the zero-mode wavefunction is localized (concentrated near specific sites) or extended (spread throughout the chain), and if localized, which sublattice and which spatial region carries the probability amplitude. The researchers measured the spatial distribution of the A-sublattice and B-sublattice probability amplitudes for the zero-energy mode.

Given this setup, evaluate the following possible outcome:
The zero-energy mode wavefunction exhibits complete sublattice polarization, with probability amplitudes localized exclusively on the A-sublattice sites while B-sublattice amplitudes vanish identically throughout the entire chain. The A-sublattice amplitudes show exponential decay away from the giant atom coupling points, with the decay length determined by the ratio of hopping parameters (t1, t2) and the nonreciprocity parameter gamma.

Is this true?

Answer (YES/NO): NO